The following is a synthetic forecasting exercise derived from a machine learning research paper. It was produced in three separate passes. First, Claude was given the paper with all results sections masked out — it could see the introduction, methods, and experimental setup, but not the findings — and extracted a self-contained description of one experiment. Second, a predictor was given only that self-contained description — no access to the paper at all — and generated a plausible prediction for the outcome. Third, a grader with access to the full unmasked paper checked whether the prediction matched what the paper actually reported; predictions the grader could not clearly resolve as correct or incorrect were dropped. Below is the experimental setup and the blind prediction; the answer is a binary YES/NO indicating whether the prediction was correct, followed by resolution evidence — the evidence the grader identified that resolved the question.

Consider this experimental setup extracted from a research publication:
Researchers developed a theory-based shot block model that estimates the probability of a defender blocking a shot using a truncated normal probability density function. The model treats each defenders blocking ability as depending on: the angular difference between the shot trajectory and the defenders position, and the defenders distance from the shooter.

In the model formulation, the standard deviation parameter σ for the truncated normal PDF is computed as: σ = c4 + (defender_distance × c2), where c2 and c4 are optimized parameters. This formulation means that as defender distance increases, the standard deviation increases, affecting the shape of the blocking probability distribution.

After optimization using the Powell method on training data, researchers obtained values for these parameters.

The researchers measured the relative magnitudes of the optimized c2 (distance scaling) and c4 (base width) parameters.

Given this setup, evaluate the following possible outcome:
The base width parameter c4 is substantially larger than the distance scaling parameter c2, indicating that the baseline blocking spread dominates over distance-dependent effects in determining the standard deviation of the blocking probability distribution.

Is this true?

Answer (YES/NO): NO